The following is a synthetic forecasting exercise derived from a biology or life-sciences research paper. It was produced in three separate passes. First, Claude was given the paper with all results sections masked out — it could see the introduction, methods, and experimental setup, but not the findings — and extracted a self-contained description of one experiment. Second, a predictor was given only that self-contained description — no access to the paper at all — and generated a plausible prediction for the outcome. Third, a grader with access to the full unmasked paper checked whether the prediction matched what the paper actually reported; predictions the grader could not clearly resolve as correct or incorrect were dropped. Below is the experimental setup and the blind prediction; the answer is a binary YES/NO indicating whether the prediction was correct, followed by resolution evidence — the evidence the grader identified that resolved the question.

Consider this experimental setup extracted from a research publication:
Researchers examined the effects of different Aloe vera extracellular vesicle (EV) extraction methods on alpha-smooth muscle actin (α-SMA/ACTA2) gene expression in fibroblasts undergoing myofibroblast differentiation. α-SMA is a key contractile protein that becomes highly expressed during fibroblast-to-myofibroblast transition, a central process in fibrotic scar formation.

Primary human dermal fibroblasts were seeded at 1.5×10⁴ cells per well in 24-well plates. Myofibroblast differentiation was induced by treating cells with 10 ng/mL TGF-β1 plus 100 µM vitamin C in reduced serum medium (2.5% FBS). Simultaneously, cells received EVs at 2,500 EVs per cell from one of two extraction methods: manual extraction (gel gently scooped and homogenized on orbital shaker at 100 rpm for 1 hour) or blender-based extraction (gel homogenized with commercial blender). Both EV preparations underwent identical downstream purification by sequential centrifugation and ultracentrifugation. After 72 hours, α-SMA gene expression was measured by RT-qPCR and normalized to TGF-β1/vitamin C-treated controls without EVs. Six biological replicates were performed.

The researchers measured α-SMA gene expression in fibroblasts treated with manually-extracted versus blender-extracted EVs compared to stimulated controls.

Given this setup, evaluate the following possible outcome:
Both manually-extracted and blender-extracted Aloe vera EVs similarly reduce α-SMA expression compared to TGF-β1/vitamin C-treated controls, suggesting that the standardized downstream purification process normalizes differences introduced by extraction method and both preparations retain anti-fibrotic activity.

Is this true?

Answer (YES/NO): NO